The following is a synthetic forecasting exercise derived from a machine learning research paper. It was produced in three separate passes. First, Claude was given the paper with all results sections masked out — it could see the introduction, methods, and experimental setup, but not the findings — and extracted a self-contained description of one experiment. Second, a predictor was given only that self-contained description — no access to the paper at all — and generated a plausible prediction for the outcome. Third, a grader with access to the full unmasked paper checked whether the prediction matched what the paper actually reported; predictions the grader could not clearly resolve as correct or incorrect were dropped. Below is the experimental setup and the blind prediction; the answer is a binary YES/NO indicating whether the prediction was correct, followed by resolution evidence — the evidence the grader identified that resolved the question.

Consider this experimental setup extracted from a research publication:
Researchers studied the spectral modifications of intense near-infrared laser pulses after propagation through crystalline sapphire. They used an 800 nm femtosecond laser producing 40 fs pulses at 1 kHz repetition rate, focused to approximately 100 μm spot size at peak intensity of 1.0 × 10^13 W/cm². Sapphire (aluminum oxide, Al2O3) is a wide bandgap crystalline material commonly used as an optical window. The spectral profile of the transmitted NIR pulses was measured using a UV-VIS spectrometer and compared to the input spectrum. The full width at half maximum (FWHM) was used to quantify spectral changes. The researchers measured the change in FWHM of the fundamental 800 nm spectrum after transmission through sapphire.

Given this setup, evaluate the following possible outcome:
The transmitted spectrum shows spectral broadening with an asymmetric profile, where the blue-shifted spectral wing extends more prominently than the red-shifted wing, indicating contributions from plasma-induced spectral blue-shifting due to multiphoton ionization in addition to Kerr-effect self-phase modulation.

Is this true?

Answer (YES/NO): NO